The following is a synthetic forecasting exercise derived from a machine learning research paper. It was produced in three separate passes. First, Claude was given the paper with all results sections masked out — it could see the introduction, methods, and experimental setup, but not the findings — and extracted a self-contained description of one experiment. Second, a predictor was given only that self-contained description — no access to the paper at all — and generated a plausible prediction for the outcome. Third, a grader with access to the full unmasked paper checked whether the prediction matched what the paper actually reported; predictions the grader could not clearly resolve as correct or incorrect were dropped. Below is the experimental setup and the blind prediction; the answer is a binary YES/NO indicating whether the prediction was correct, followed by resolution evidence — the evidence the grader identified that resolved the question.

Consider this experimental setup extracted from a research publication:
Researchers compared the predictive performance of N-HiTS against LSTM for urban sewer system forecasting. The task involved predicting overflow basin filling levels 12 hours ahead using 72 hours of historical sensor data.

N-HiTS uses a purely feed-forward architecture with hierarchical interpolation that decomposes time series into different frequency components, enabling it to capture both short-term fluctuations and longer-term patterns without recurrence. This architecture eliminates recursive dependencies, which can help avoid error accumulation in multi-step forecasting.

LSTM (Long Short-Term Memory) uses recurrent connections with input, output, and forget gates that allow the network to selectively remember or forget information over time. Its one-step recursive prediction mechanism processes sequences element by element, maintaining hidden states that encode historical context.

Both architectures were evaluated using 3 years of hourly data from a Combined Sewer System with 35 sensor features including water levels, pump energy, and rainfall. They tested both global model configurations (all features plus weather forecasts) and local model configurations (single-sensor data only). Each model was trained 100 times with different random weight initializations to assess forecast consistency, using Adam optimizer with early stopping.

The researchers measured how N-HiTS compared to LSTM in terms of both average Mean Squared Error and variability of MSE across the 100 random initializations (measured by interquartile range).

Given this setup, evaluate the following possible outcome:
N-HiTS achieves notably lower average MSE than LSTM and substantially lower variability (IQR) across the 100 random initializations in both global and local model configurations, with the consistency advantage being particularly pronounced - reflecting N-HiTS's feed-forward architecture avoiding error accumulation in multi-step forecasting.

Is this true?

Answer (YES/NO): NO